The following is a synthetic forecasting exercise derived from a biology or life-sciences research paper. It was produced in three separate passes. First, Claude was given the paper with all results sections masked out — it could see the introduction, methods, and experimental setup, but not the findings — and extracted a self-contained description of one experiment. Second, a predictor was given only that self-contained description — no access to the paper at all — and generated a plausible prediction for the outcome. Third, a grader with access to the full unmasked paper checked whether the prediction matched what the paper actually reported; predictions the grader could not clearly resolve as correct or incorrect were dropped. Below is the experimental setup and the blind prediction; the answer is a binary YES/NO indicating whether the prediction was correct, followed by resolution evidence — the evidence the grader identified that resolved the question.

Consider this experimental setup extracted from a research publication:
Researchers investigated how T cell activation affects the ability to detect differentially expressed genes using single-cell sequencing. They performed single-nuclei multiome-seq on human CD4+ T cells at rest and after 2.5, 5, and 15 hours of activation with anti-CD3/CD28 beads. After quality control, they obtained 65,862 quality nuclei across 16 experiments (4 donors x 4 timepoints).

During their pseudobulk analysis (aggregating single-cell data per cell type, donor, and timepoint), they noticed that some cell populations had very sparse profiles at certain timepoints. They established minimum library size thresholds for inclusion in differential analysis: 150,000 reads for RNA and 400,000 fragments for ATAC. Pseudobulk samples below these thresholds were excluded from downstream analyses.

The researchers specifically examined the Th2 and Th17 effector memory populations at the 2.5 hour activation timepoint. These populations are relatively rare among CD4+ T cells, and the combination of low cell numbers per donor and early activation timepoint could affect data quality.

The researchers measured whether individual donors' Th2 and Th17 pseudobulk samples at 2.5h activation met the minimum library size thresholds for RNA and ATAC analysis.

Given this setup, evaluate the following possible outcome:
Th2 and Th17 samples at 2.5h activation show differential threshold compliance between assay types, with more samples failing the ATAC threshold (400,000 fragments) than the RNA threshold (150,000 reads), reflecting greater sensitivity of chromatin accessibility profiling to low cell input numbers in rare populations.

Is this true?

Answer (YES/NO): NO